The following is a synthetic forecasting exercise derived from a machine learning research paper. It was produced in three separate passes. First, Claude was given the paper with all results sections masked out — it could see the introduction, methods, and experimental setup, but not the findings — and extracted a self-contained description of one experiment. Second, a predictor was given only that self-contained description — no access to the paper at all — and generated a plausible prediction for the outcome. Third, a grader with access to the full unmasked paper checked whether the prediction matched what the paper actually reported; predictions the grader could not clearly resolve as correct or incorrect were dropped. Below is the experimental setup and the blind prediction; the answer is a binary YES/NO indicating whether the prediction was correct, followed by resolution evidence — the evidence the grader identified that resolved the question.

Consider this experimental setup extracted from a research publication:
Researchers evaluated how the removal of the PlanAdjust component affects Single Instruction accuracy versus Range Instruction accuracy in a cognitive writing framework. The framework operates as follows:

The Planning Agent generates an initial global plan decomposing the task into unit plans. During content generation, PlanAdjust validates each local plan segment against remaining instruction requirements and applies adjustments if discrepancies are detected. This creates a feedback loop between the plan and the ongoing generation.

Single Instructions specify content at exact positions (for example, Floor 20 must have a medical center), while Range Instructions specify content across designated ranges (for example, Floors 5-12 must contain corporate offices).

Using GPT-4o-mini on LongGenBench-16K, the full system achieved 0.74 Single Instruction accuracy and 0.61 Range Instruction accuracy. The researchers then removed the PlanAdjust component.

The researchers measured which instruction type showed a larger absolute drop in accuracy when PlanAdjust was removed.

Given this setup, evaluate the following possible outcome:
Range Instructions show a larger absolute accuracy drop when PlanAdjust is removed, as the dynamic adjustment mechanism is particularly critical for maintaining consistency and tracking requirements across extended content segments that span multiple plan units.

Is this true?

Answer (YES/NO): YES